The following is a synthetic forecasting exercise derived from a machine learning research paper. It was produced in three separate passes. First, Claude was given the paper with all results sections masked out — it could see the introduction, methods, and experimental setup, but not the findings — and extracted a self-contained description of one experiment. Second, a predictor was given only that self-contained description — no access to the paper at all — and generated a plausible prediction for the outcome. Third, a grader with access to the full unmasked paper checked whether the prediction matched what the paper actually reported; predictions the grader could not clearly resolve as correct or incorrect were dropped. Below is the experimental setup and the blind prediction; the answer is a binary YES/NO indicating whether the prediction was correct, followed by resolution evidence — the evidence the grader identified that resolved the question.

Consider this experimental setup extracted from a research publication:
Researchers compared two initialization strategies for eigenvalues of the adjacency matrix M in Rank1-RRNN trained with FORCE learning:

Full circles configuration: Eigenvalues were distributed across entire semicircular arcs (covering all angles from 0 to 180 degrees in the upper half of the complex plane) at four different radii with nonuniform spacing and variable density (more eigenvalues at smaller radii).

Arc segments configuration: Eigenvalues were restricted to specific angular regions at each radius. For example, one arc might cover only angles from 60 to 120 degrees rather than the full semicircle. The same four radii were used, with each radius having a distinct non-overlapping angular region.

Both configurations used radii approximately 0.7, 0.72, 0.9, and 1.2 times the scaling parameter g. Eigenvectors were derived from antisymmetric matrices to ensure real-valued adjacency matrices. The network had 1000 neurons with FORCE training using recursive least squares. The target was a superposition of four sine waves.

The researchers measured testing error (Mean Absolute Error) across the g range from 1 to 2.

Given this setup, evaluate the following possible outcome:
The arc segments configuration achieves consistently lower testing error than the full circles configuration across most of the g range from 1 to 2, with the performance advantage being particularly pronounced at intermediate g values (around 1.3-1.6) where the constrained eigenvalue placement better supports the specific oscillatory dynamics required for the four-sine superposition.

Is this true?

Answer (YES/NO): NO